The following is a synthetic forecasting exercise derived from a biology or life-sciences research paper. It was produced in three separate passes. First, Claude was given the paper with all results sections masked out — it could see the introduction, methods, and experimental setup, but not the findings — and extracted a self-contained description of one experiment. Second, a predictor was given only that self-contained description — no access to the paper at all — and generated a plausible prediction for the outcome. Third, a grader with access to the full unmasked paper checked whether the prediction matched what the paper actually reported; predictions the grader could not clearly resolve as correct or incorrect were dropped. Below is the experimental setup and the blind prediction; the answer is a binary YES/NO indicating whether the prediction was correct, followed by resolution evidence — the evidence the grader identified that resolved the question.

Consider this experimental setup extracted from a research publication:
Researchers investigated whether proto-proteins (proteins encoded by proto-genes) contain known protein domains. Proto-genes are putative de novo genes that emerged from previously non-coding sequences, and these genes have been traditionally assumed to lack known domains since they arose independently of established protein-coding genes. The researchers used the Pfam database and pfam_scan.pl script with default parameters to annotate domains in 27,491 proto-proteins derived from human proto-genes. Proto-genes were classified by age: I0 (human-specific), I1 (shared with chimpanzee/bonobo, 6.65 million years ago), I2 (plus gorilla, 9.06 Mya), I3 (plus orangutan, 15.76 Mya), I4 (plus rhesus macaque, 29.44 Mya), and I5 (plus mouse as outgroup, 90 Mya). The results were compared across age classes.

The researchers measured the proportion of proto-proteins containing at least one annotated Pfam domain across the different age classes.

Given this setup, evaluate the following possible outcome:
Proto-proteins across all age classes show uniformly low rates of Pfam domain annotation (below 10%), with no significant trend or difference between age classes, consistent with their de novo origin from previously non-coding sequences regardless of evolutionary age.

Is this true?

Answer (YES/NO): NO